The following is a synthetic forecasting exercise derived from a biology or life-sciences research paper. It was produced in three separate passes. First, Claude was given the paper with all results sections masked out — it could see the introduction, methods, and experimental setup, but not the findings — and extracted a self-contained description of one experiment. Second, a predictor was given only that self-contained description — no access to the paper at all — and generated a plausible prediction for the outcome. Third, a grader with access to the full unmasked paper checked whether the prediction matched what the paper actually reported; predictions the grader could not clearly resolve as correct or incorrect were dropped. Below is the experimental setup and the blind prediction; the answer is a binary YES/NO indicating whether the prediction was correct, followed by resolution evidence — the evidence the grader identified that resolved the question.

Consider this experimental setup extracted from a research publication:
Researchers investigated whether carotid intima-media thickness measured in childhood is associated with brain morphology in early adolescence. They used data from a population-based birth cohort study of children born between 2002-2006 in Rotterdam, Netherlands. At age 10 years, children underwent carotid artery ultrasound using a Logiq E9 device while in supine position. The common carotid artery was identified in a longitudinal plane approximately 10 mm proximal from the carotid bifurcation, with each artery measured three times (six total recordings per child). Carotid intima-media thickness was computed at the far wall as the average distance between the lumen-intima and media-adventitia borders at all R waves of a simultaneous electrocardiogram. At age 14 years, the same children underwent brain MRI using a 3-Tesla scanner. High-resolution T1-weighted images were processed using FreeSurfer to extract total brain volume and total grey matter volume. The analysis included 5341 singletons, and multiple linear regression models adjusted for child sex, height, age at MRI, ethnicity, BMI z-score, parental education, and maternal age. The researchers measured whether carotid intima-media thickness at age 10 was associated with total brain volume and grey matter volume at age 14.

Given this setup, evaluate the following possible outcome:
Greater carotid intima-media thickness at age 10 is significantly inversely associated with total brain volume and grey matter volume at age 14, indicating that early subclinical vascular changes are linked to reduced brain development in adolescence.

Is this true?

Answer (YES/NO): NO